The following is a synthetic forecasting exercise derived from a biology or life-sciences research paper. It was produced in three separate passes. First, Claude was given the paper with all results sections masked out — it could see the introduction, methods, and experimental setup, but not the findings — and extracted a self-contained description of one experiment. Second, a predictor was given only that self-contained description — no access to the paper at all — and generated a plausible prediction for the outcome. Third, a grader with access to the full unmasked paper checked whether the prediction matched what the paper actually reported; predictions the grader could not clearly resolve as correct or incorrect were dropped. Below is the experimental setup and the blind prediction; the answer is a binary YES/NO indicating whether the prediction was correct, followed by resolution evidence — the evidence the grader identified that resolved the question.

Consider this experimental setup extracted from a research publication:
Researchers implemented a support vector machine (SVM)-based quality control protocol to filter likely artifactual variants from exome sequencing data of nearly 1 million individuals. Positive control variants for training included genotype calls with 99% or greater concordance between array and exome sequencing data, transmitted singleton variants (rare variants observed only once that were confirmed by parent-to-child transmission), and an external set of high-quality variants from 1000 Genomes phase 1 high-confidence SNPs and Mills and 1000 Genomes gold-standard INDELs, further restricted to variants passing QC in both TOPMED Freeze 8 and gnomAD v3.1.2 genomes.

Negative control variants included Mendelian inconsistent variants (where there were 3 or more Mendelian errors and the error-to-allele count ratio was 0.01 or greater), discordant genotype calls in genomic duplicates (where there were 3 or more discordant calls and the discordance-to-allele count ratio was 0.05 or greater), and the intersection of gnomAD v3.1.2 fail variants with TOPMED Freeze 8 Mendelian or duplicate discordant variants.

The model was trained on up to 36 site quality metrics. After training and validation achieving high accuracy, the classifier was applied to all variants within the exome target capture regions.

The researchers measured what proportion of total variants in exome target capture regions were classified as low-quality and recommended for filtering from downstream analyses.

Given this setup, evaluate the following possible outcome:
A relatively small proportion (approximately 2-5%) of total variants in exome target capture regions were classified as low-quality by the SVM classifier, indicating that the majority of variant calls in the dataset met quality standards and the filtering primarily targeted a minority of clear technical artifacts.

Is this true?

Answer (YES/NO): NO